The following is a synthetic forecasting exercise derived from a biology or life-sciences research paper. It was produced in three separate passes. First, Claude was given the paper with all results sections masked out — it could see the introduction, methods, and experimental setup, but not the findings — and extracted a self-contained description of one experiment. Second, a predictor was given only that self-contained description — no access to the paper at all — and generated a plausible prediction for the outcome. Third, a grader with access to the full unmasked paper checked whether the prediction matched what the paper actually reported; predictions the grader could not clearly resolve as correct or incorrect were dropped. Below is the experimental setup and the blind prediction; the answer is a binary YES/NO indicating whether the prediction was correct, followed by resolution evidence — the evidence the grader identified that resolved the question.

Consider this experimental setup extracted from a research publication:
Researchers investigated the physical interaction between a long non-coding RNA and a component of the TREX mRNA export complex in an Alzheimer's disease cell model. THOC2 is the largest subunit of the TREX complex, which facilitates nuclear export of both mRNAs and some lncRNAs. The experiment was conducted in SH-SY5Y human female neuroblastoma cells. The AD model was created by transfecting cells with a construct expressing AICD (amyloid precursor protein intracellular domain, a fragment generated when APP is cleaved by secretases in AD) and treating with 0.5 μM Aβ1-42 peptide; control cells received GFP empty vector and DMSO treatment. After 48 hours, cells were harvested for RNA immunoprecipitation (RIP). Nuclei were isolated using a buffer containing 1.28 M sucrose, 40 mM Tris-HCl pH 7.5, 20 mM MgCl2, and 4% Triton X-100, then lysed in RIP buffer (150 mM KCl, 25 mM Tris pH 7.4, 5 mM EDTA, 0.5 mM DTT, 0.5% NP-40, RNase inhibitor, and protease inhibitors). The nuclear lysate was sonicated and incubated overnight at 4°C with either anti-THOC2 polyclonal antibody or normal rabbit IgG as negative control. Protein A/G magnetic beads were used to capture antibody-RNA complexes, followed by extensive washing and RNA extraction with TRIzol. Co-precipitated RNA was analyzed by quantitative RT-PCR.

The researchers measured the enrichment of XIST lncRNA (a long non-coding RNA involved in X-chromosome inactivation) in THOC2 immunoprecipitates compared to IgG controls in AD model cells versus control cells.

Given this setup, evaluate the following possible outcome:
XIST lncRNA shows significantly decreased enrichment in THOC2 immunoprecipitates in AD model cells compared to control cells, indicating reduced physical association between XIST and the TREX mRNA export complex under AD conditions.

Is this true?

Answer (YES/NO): NO